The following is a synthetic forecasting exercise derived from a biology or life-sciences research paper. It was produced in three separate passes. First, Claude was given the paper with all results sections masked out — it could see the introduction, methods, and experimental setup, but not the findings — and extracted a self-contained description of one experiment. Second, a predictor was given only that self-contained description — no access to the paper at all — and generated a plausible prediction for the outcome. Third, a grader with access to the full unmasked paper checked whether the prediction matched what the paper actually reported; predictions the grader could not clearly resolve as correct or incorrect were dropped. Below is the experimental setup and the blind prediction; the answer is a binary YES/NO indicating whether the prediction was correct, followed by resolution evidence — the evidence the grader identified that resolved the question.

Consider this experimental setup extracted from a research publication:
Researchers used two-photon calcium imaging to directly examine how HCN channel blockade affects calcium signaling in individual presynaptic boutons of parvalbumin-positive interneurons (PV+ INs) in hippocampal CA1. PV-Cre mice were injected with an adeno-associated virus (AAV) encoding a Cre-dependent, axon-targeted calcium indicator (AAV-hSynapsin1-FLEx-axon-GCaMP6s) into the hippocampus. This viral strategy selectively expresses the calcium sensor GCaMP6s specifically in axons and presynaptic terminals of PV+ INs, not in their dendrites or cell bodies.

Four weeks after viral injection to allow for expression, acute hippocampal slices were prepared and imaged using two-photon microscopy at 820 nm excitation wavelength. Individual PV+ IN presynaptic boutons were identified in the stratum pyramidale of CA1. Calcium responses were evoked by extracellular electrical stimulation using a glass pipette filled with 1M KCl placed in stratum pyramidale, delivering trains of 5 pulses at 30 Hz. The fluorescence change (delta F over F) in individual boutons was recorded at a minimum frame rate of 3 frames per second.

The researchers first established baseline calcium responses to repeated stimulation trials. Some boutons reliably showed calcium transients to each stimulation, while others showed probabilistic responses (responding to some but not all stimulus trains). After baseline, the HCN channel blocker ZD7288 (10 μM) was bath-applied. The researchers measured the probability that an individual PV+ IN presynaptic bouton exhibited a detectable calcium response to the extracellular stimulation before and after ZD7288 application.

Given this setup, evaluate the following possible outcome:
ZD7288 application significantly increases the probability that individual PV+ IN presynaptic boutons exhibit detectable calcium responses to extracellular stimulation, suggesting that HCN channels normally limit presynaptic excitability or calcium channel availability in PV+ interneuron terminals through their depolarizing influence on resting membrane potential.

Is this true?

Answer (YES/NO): NO